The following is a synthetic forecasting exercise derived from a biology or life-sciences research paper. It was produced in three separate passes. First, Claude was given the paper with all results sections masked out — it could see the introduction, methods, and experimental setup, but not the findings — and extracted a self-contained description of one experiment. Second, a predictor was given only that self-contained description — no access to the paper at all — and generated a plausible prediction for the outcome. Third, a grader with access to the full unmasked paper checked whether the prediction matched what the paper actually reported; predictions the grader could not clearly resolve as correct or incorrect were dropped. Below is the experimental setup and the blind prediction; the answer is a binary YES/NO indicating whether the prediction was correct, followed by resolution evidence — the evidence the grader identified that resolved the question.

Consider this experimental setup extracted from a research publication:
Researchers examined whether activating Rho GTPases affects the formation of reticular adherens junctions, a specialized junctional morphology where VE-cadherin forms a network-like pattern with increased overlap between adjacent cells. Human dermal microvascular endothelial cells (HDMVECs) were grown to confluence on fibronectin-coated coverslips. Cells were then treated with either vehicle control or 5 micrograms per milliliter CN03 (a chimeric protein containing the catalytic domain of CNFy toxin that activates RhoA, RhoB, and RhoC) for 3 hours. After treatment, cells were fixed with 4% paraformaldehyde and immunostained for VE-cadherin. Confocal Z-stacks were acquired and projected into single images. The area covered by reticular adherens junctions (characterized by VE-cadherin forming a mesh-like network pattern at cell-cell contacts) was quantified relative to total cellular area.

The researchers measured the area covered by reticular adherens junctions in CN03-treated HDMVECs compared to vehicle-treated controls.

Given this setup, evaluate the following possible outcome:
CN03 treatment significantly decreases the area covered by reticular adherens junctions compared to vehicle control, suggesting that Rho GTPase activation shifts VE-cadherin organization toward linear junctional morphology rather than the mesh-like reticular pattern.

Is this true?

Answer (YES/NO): NO